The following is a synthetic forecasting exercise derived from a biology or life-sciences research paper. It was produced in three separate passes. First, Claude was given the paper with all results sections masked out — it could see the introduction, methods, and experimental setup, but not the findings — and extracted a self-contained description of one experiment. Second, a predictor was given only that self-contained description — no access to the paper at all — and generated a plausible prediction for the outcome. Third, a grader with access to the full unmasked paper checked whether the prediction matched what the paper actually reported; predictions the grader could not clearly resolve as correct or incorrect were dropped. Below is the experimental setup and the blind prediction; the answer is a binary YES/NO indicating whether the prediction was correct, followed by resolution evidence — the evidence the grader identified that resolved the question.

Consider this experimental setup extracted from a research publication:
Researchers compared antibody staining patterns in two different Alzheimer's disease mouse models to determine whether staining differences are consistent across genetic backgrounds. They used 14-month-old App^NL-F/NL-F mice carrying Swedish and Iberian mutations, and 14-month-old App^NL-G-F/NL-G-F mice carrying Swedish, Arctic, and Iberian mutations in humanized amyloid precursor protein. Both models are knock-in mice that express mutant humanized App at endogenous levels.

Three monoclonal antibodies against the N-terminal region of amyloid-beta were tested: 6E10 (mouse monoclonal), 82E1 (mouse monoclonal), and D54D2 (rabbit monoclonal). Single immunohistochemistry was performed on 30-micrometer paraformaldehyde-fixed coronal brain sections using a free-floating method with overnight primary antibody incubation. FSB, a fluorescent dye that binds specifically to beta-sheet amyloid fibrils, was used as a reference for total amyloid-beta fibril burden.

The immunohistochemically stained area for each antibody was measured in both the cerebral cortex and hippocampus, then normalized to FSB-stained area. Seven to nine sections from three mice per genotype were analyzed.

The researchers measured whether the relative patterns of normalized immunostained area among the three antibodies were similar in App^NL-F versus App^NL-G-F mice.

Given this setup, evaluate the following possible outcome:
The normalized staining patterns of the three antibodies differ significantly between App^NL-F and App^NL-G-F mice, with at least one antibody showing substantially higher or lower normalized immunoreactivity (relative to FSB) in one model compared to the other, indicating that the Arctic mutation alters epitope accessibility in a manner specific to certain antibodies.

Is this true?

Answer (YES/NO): NO